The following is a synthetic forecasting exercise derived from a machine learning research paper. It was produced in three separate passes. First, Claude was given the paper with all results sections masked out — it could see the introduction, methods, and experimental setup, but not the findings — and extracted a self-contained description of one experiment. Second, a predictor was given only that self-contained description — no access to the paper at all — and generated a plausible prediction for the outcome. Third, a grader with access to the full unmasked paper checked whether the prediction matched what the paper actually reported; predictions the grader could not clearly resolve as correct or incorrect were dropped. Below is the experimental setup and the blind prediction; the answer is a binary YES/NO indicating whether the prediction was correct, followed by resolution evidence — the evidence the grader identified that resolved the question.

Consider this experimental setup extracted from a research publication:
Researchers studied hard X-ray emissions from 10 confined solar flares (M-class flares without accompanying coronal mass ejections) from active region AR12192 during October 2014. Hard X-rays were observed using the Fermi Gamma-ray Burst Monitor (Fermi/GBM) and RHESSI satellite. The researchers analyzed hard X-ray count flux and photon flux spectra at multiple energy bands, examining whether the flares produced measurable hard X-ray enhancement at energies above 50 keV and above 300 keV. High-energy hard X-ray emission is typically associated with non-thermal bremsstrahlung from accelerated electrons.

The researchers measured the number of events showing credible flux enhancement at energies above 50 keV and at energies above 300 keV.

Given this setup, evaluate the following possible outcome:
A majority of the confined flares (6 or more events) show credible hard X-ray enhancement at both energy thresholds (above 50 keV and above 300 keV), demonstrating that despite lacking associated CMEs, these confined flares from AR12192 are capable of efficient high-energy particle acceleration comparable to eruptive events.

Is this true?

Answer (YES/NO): NO